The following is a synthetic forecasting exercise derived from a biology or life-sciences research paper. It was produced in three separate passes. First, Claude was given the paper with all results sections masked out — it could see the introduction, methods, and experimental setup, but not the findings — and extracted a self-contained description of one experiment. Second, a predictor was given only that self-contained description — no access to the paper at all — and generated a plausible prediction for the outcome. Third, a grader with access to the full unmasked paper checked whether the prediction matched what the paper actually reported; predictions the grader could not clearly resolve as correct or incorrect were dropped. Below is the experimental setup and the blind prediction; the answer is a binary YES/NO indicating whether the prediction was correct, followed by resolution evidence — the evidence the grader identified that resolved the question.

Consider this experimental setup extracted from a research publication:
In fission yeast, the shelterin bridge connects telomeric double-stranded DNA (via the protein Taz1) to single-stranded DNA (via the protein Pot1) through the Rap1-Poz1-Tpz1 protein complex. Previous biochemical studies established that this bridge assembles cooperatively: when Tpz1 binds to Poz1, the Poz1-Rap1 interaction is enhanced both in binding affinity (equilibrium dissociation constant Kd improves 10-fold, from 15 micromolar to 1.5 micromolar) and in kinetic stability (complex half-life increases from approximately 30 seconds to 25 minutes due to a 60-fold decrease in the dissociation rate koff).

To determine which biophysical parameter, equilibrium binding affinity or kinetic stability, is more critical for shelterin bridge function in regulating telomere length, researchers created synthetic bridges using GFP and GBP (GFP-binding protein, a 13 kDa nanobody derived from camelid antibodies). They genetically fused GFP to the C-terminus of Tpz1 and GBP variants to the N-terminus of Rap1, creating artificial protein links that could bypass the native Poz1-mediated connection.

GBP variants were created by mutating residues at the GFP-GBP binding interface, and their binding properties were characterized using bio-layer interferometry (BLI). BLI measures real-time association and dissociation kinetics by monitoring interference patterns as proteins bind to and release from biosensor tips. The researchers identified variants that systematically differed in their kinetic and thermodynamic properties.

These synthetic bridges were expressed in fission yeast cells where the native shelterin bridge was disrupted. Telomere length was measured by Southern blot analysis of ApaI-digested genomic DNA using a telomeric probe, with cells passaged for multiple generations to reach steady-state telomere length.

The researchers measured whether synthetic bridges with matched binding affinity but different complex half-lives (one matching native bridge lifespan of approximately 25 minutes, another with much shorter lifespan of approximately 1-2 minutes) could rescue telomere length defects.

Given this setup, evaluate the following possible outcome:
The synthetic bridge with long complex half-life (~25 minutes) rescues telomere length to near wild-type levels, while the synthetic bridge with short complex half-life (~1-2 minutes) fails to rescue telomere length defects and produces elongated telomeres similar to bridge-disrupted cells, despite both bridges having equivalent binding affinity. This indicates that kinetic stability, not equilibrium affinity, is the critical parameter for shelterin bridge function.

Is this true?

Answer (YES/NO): NO